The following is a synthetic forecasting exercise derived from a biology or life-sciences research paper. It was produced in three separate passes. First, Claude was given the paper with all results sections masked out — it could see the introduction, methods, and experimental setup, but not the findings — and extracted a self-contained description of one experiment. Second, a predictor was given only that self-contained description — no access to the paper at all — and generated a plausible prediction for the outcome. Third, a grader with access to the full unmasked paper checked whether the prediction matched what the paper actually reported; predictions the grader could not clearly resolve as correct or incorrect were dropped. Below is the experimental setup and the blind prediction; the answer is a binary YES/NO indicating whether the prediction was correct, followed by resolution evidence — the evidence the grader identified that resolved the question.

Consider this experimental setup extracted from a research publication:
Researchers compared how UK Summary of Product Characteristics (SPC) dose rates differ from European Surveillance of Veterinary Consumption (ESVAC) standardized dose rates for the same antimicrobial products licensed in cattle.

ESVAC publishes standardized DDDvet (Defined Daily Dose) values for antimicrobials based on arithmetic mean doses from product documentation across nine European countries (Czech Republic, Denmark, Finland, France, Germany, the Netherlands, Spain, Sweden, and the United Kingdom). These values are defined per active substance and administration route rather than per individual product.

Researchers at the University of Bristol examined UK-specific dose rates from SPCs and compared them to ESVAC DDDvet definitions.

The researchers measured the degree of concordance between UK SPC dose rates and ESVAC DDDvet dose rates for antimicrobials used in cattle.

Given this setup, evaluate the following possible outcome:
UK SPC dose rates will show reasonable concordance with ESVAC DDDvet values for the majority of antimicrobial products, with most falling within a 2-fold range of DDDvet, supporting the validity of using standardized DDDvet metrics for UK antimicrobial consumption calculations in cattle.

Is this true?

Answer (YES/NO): NO